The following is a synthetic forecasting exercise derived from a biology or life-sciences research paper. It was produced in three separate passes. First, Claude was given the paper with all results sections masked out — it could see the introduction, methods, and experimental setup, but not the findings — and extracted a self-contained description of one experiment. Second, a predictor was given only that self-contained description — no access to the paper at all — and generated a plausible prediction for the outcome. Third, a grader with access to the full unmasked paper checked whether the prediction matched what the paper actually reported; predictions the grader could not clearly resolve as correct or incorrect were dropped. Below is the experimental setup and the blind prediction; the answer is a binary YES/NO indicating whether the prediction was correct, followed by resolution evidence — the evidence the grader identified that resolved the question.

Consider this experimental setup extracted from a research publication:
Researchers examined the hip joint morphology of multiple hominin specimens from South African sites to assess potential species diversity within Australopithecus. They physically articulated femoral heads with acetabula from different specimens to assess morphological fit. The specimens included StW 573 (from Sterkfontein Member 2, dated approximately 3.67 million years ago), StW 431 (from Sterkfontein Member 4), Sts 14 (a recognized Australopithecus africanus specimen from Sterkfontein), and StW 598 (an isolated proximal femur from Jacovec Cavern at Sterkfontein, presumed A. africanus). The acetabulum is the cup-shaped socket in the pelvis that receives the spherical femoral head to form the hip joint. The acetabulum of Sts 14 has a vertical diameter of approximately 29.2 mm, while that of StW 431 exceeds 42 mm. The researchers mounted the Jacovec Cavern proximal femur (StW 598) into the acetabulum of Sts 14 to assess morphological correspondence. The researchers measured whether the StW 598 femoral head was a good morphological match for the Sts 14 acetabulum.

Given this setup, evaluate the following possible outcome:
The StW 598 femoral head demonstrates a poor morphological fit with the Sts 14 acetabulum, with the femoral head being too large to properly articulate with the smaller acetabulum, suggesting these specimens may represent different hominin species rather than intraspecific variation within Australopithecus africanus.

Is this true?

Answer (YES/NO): NO